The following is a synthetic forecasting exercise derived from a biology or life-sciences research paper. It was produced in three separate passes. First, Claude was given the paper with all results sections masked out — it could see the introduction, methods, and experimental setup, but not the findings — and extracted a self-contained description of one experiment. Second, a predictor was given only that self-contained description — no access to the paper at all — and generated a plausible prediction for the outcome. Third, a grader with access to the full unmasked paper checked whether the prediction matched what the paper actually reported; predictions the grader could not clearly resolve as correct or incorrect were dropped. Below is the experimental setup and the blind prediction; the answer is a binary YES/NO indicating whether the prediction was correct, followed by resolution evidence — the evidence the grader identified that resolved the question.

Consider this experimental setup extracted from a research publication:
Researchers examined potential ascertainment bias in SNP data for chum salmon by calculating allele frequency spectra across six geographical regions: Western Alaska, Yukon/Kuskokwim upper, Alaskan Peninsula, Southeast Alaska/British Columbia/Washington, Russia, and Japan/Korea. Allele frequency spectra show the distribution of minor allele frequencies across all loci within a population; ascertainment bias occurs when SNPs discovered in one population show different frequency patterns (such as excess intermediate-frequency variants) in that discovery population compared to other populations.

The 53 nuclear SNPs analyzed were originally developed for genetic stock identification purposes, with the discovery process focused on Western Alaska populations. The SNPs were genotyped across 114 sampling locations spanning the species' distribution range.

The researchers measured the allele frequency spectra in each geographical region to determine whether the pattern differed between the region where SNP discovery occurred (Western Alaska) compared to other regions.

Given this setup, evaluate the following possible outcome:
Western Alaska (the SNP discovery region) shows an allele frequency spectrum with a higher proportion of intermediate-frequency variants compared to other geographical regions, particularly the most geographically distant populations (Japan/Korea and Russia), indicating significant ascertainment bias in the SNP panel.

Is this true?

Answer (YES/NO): YES